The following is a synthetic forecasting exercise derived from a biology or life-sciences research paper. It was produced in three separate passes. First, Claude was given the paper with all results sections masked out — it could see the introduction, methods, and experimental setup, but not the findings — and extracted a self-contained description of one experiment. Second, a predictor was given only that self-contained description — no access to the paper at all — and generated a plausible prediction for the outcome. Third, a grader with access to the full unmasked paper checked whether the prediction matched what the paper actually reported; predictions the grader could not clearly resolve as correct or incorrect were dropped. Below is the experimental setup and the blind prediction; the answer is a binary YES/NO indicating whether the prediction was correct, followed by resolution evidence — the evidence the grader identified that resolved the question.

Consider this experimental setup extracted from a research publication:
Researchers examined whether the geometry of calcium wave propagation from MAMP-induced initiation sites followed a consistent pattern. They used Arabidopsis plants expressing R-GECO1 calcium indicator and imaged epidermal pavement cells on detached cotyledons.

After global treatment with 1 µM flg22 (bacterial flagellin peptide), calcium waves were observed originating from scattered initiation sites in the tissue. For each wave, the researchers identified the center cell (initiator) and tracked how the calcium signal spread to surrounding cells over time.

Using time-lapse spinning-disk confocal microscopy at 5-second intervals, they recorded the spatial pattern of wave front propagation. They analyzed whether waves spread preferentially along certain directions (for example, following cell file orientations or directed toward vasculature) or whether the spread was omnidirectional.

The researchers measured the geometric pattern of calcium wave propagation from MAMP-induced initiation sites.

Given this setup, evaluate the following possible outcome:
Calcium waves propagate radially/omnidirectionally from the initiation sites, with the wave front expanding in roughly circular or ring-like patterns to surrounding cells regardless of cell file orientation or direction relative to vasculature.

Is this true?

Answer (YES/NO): YES